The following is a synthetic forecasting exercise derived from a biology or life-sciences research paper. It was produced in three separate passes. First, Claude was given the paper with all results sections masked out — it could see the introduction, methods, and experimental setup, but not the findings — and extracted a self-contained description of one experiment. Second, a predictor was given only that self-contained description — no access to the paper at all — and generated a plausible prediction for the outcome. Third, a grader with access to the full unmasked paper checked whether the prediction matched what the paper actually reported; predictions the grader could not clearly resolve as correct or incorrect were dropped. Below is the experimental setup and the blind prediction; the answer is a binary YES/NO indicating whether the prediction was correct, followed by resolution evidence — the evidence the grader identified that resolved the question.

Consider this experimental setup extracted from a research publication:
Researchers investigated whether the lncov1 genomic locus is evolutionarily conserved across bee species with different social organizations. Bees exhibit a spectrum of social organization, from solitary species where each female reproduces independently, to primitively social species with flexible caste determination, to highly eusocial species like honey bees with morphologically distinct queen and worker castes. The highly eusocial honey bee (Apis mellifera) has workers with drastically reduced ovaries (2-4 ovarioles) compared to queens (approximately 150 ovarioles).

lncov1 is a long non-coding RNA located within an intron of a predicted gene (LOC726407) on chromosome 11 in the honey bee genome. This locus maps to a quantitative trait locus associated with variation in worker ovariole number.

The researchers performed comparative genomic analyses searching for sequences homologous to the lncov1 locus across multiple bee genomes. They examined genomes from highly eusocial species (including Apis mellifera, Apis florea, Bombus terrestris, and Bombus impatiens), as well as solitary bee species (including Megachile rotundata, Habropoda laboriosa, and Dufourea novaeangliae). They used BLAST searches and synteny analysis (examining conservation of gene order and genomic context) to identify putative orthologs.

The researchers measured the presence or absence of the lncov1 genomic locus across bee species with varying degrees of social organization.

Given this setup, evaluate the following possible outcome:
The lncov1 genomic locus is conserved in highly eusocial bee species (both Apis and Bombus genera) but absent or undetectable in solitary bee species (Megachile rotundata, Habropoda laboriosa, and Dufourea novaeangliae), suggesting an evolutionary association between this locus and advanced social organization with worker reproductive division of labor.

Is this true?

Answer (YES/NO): NO